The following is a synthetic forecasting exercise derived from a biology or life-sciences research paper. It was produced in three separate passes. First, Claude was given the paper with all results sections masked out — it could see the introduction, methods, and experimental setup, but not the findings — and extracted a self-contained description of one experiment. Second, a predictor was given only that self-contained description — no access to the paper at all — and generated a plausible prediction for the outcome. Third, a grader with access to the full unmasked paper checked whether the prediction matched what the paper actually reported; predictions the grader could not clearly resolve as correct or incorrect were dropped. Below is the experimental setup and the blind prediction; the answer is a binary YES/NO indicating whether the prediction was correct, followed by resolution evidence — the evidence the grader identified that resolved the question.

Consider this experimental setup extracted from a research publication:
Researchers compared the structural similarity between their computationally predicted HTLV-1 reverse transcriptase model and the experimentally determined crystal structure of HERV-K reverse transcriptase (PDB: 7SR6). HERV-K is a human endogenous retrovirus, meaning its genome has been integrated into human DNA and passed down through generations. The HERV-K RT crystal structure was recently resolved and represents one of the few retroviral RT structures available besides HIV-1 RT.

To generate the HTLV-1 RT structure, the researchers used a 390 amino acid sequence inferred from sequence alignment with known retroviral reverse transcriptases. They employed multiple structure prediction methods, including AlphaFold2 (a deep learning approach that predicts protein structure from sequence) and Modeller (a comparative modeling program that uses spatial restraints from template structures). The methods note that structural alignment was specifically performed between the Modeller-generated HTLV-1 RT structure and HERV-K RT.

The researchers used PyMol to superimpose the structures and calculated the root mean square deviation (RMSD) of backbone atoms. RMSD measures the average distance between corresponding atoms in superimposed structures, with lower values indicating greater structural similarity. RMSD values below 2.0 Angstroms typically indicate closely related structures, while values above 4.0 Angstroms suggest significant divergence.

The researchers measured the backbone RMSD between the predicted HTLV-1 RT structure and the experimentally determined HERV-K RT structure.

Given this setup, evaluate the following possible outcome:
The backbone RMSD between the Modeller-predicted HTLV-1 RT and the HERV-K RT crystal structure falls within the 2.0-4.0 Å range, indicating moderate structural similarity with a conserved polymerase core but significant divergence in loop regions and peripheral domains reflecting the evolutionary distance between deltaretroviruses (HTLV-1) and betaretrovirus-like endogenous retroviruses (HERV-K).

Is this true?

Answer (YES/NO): NO